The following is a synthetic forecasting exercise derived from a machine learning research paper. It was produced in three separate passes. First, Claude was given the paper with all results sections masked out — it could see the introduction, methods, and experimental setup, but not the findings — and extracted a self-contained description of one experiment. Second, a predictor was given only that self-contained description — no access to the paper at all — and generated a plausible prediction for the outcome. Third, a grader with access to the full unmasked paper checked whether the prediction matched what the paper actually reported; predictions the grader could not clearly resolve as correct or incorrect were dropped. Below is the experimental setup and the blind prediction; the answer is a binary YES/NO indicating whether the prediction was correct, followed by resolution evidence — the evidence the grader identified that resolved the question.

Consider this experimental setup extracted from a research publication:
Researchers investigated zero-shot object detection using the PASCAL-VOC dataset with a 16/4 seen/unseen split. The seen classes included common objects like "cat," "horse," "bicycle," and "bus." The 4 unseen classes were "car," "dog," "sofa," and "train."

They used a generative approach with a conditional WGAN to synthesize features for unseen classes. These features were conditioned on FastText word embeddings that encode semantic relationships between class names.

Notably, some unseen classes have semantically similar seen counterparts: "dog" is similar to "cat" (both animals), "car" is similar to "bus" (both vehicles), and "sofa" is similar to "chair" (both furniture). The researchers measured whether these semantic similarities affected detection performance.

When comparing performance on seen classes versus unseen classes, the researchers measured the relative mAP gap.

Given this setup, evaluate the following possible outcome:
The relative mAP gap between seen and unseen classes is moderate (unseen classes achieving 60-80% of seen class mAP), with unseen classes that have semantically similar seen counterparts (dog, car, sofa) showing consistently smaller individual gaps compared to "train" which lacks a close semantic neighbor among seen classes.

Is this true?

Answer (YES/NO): NO